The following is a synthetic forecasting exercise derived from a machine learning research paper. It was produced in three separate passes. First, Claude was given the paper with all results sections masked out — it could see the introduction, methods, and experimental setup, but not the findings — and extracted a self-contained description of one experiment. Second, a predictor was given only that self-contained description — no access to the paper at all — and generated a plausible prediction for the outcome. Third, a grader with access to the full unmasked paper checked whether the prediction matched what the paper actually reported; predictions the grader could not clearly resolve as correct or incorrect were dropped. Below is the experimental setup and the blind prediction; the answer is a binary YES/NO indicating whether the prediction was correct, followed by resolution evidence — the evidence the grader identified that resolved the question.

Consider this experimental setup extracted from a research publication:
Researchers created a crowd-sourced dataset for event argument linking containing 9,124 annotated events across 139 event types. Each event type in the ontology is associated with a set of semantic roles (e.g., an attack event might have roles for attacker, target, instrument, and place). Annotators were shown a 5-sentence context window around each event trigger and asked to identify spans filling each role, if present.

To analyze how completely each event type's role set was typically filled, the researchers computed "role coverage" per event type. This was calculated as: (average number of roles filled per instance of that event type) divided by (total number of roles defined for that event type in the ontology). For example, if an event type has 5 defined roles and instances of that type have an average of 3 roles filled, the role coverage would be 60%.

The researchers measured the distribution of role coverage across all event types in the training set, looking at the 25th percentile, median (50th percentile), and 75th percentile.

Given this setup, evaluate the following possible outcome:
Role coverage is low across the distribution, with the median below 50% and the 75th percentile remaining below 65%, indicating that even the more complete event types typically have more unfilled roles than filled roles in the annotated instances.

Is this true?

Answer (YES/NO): NO